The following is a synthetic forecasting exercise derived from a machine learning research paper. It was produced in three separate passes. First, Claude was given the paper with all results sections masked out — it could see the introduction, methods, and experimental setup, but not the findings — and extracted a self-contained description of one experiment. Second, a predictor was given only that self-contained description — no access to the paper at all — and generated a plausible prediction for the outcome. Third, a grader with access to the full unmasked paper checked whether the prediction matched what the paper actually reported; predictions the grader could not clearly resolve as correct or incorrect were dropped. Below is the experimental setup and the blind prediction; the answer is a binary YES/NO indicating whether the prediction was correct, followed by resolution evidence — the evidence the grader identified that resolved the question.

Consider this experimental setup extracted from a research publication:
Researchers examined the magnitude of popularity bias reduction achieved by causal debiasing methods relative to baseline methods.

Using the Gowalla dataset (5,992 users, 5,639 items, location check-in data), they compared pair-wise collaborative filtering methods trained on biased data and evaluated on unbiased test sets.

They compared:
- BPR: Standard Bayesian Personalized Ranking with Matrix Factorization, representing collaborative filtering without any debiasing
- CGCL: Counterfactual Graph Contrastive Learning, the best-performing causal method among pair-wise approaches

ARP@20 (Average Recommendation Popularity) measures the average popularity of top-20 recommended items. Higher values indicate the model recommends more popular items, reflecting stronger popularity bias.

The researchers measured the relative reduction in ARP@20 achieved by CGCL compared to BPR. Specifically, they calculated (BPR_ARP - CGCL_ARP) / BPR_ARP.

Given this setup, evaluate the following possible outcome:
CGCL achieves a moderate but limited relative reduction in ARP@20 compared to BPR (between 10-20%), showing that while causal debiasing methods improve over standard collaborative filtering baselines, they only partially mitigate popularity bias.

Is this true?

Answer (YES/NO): NO